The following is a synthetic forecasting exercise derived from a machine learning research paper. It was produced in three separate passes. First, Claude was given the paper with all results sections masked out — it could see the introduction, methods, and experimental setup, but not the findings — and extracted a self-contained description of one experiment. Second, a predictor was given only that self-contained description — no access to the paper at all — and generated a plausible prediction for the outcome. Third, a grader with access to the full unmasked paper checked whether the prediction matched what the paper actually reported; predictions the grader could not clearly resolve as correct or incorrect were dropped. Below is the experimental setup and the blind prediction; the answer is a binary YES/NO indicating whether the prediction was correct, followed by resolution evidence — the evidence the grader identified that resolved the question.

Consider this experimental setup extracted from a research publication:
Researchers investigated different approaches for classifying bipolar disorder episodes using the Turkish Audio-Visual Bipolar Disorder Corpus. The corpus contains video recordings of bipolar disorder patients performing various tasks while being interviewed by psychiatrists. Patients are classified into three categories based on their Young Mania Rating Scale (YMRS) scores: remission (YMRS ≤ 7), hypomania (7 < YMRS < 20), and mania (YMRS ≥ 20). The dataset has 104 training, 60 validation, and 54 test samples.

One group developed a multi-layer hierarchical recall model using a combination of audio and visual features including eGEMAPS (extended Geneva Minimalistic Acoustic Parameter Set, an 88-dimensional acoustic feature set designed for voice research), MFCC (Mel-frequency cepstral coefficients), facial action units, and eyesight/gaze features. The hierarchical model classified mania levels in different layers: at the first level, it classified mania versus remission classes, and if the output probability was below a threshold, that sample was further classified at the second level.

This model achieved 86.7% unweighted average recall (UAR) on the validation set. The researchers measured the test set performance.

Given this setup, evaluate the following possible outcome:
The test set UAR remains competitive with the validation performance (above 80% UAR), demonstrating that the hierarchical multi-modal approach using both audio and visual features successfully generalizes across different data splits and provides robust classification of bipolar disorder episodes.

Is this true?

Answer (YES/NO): NO